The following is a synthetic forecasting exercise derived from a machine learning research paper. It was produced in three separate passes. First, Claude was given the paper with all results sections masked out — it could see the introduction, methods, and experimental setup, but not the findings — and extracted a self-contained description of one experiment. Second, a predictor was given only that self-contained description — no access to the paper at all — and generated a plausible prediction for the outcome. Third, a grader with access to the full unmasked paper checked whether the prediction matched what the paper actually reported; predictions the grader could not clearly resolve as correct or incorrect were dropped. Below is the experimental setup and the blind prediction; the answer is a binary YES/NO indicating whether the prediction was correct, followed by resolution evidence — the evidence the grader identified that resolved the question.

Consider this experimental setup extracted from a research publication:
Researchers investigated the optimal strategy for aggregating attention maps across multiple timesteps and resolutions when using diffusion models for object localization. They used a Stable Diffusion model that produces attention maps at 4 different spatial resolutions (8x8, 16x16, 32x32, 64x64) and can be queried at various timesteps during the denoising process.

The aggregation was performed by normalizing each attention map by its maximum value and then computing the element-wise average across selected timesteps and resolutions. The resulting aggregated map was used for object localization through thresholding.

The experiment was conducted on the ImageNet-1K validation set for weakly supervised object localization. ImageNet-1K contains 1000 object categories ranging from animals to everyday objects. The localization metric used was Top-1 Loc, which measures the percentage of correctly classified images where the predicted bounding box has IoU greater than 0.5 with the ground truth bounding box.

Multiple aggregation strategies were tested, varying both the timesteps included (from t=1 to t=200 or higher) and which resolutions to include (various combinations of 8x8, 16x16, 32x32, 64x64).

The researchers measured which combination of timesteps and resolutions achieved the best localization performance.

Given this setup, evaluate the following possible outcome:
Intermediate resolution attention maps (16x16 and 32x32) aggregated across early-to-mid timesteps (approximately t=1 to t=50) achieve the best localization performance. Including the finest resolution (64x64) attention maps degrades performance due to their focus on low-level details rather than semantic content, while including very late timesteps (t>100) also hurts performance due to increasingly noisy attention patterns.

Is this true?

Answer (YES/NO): NO